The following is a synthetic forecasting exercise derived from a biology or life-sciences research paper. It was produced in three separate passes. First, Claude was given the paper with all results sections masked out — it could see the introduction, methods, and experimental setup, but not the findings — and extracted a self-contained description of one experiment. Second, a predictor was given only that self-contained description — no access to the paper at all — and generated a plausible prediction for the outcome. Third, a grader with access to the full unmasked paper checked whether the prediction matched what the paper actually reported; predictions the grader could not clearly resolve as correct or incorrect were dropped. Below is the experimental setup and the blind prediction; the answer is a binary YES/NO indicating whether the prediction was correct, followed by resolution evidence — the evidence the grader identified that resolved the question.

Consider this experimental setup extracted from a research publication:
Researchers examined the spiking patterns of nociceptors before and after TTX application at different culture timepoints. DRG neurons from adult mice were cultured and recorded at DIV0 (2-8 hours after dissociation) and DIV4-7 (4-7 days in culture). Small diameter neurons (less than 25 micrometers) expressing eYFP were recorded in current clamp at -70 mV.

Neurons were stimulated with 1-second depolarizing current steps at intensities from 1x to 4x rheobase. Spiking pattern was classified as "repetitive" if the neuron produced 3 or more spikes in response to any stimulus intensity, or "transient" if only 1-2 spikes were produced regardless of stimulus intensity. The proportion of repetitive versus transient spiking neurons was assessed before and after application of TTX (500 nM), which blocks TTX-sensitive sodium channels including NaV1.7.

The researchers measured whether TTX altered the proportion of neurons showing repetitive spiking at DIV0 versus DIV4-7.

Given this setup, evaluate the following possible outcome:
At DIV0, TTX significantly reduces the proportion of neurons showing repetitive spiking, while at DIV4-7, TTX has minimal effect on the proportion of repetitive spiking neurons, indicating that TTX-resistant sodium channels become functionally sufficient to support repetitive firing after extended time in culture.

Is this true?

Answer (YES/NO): NO